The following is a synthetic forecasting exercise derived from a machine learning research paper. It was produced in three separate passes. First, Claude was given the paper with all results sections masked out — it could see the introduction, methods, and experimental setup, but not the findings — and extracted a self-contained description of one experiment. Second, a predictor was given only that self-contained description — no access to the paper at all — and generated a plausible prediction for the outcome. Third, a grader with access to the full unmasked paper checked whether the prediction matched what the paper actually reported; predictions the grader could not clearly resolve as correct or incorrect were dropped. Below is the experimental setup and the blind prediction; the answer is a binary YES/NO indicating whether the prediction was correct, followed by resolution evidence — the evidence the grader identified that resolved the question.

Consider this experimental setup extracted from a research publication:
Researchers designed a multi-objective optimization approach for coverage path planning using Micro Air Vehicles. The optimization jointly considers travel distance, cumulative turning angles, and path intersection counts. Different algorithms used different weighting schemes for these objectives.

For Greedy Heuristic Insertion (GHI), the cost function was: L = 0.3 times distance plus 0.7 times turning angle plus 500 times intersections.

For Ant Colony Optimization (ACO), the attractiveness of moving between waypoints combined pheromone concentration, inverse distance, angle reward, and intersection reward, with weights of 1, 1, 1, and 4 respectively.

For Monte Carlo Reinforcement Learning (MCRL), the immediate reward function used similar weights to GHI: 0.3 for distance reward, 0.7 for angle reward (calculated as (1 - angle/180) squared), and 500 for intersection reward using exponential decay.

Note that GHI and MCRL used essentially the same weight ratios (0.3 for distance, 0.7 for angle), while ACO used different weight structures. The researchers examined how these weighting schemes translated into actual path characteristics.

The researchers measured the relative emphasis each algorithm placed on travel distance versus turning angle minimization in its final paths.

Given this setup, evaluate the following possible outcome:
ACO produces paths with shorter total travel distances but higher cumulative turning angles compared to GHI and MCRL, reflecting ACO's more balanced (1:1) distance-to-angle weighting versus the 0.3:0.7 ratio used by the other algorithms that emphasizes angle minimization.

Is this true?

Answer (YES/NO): NO